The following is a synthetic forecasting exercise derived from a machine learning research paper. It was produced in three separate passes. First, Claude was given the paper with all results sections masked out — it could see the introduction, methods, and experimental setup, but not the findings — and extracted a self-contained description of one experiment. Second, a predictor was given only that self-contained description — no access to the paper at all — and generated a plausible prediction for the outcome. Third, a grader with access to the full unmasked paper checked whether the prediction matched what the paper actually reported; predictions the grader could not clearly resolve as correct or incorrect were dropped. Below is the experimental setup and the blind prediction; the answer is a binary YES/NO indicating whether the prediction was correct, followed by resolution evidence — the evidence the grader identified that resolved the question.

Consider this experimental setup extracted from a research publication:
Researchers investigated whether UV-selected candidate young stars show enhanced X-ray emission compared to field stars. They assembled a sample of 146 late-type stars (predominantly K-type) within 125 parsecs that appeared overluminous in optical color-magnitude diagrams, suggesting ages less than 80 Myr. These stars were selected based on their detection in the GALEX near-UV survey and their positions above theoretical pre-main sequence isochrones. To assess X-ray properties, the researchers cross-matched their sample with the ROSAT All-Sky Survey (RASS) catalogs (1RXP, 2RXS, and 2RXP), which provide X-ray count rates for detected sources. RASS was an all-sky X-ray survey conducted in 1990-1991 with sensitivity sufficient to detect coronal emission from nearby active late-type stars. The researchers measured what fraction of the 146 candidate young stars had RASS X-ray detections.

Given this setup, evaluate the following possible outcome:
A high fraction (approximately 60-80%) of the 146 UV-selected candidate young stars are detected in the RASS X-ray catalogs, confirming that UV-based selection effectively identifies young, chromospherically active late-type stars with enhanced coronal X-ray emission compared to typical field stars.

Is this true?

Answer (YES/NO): NO